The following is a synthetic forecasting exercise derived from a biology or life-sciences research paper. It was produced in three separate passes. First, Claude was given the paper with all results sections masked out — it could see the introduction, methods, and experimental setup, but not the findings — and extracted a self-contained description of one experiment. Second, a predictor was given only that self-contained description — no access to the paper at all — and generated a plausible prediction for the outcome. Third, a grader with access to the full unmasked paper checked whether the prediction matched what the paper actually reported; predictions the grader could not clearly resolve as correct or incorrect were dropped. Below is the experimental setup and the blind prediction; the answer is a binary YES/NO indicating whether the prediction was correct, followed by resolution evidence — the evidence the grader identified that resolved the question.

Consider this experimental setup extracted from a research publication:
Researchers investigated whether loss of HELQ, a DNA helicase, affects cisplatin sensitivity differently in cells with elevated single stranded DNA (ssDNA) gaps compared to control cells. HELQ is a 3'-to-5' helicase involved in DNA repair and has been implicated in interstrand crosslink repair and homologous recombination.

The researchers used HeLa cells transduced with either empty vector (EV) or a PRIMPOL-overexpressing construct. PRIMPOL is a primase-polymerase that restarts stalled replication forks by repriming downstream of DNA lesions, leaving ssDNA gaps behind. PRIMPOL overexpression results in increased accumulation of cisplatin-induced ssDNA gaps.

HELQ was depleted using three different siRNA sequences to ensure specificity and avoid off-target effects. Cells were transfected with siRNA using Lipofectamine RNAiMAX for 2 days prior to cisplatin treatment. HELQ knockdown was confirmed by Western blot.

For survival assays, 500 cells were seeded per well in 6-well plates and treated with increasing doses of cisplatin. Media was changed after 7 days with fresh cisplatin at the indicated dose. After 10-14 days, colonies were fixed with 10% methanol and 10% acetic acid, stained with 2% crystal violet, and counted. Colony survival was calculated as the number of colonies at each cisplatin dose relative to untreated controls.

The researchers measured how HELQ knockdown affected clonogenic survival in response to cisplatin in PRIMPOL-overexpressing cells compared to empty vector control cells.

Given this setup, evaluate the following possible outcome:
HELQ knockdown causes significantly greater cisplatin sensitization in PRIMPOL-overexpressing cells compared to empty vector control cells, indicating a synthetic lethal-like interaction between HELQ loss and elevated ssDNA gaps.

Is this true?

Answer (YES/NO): YES